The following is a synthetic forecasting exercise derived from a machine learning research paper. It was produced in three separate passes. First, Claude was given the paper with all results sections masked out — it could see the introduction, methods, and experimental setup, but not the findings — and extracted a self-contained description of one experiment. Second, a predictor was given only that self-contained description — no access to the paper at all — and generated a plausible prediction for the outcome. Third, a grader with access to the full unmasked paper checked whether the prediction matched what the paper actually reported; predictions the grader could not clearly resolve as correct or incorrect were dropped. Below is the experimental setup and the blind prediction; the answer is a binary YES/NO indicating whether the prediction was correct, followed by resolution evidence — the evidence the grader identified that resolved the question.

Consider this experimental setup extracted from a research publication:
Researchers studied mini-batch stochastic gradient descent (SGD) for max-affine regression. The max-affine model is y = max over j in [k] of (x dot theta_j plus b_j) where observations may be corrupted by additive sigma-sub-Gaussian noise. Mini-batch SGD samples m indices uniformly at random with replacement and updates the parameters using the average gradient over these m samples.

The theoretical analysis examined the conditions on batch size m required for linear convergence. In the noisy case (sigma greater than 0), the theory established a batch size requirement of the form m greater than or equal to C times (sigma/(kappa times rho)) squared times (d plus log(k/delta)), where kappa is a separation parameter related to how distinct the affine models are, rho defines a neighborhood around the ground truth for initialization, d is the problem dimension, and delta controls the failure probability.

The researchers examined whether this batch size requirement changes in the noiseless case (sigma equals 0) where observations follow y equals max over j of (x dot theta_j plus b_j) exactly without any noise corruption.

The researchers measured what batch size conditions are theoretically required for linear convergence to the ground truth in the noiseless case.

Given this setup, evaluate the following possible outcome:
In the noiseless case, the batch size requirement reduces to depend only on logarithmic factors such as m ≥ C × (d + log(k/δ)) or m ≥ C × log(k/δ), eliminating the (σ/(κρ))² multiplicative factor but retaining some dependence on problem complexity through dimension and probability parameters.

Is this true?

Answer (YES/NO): NO